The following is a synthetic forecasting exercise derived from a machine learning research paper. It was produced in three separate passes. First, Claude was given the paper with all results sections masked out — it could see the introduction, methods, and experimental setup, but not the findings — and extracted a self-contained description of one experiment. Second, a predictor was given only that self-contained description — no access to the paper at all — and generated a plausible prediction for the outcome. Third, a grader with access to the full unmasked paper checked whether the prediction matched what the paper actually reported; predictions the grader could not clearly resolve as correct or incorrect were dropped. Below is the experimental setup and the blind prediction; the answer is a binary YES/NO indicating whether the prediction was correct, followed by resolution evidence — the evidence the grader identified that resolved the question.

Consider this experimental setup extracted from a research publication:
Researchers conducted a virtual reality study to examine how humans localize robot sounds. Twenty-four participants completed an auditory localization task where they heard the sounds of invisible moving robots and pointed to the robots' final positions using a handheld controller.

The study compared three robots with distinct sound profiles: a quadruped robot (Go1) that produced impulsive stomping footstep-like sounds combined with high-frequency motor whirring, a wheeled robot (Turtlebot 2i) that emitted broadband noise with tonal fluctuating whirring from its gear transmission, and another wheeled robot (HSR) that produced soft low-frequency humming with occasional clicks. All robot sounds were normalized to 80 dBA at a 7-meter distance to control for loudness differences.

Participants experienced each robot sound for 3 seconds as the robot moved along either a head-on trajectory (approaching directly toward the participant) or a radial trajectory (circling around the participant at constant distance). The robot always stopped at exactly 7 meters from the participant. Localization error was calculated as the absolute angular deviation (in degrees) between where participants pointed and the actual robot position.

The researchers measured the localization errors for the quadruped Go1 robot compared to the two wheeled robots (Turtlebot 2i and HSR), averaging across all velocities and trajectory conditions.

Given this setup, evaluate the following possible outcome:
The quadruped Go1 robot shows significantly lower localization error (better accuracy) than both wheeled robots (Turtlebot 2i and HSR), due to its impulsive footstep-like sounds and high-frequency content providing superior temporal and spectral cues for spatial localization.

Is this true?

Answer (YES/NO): NO